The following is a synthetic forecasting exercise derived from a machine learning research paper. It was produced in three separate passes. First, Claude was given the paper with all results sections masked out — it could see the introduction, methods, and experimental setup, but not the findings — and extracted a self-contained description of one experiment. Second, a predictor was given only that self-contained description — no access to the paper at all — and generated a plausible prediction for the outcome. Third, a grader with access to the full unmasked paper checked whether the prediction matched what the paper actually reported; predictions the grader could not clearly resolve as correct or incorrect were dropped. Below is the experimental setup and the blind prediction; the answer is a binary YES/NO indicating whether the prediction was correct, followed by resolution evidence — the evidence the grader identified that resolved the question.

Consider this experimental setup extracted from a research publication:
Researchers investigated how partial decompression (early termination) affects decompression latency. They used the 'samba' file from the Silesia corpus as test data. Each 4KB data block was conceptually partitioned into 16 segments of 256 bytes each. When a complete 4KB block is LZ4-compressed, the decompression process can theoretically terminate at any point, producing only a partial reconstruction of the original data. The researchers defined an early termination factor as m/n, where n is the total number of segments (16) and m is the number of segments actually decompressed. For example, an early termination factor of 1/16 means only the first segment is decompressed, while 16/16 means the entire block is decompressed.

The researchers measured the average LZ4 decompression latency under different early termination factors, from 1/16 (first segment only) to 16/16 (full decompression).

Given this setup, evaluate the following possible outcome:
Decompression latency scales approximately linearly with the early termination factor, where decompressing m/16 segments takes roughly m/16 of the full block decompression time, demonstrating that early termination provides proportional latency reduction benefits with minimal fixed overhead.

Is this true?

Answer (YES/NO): NO